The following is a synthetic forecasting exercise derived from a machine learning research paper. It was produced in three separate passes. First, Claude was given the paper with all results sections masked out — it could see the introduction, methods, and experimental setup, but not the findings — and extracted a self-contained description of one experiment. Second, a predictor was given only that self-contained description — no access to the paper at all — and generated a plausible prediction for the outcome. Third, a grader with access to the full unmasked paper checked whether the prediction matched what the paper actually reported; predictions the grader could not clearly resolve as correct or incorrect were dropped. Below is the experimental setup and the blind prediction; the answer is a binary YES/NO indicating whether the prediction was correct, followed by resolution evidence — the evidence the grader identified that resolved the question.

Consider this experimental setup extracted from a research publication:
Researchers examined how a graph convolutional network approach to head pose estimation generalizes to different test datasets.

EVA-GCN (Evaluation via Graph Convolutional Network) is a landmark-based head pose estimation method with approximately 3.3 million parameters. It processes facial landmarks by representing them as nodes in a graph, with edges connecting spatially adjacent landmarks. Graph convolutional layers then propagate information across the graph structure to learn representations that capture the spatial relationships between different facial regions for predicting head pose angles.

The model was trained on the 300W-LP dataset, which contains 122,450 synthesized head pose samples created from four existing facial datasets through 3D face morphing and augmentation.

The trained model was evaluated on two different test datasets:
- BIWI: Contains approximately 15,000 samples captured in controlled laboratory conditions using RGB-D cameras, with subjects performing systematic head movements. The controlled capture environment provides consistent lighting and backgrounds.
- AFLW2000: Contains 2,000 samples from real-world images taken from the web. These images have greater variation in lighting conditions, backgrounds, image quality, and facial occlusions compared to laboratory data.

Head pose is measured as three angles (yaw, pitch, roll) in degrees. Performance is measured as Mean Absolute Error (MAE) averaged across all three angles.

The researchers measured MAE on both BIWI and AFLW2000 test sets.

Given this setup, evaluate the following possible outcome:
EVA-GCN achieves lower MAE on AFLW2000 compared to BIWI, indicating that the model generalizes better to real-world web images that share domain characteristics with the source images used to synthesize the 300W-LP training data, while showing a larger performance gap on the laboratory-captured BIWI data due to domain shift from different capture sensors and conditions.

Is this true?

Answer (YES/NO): YES